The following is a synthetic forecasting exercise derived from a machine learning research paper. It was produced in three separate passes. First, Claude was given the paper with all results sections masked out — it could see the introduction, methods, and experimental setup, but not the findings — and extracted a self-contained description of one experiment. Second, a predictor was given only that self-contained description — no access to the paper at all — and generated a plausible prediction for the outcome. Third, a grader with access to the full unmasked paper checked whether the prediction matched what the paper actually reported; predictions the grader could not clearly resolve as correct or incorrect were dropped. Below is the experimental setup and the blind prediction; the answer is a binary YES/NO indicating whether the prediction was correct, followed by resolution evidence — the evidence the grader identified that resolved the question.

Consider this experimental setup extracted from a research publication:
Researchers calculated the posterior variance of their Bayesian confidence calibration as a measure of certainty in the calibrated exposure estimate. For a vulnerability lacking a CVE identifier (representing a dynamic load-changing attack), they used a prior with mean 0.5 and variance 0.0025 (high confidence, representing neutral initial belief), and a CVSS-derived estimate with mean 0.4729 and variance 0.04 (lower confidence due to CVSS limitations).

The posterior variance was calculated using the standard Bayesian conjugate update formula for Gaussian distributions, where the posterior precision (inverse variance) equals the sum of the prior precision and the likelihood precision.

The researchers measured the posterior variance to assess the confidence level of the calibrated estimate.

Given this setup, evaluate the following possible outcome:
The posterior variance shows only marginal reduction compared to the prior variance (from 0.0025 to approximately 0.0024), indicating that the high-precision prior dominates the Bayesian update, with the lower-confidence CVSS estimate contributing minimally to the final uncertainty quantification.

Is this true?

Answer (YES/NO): YES